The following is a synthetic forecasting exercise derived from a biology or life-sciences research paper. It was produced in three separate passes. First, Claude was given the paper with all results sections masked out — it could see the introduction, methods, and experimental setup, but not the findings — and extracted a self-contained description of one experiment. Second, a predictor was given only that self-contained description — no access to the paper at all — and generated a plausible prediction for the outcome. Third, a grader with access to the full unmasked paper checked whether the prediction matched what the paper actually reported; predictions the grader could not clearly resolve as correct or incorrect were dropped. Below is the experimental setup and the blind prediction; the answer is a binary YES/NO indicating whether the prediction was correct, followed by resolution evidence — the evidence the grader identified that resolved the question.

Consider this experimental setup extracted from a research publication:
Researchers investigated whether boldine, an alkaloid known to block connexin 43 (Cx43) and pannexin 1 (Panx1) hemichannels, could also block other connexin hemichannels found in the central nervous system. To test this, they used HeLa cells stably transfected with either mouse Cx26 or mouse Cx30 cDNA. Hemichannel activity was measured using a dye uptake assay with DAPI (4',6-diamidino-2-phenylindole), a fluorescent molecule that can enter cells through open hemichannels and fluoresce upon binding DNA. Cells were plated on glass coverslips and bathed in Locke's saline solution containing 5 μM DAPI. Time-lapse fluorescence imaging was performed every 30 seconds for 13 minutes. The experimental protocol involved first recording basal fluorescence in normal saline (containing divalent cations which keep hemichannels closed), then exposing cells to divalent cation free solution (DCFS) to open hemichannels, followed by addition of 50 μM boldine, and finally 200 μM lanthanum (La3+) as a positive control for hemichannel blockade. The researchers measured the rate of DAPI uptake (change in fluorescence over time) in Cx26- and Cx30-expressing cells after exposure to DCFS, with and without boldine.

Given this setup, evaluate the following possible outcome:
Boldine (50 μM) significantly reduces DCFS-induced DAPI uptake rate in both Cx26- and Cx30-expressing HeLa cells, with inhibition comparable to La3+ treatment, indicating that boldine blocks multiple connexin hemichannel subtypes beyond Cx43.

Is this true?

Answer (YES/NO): YES